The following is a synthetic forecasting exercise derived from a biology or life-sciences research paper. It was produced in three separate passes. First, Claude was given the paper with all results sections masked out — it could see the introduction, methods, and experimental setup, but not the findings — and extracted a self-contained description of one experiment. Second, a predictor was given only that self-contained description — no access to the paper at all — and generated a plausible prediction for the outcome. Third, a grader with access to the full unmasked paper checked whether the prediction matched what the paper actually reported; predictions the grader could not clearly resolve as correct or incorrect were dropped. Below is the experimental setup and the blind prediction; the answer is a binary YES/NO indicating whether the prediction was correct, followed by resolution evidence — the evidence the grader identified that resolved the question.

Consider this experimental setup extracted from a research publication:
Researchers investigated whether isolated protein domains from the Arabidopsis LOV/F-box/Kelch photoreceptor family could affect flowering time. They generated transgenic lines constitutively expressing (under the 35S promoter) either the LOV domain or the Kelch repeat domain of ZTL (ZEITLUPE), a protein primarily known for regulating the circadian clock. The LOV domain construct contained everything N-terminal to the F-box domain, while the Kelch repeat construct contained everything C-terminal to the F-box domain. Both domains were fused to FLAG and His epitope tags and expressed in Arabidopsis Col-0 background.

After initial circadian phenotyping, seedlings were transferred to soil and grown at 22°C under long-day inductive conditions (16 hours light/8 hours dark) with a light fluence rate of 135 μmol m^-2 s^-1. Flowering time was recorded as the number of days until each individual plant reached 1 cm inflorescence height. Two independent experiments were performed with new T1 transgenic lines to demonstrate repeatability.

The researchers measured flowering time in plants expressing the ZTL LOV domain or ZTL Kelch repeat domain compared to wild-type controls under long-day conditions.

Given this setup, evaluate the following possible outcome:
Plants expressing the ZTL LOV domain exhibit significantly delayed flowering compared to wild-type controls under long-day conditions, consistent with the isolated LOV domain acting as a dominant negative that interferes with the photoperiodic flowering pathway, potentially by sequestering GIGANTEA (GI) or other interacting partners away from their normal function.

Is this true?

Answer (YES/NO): YES